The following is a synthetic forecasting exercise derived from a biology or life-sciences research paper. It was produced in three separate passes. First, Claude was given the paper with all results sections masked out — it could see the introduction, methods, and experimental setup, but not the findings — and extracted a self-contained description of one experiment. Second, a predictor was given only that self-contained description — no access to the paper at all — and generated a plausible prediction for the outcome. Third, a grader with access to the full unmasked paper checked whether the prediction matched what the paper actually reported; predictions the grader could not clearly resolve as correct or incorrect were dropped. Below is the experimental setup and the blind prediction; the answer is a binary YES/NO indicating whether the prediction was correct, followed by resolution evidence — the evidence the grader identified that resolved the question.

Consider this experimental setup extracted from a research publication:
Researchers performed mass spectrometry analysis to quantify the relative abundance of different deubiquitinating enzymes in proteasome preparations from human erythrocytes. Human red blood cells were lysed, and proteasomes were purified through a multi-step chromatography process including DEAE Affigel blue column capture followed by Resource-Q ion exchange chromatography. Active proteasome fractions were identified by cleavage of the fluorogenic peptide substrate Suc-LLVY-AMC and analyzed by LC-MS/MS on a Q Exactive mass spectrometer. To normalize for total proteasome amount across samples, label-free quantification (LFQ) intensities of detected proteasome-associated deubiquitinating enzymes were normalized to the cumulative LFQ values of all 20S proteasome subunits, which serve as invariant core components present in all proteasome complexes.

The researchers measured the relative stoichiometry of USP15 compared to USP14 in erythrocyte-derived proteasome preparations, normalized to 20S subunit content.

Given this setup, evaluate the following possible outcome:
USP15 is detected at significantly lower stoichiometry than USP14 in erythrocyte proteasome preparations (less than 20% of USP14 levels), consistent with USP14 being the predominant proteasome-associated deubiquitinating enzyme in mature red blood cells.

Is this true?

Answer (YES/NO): NO